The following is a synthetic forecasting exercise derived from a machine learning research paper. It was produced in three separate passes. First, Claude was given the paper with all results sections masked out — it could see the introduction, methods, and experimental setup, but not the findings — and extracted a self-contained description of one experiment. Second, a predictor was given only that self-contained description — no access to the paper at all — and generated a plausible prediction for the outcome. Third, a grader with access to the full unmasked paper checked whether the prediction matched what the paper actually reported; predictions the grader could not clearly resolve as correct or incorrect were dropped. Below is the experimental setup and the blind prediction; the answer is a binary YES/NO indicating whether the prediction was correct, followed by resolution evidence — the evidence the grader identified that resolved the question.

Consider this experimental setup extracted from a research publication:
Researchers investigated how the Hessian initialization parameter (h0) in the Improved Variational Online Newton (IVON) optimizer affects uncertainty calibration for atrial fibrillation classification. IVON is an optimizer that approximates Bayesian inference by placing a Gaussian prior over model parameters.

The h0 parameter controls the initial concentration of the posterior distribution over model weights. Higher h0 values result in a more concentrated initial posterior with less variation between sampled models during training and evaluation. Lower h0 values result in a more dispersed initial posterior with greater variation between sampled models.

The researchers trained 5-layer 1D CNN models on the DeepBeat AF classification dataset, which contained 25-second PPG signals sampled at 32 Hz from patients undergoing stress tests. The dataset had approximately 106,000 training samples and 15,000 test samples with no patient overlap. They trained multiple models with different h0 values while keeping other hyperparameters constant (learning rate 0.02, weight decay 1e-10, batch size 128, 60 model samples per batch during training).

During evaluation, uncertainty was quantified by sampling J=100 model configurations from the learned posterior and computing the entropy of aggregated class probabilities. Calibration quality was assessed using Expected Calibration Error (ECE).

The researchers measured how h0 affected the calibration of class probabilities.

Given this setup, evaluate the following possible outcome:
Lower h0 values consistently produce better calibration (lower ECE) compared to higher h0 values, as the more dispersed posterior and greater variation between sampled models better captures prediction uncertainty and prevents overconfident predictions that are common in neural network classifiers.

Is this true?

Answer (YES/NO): YES